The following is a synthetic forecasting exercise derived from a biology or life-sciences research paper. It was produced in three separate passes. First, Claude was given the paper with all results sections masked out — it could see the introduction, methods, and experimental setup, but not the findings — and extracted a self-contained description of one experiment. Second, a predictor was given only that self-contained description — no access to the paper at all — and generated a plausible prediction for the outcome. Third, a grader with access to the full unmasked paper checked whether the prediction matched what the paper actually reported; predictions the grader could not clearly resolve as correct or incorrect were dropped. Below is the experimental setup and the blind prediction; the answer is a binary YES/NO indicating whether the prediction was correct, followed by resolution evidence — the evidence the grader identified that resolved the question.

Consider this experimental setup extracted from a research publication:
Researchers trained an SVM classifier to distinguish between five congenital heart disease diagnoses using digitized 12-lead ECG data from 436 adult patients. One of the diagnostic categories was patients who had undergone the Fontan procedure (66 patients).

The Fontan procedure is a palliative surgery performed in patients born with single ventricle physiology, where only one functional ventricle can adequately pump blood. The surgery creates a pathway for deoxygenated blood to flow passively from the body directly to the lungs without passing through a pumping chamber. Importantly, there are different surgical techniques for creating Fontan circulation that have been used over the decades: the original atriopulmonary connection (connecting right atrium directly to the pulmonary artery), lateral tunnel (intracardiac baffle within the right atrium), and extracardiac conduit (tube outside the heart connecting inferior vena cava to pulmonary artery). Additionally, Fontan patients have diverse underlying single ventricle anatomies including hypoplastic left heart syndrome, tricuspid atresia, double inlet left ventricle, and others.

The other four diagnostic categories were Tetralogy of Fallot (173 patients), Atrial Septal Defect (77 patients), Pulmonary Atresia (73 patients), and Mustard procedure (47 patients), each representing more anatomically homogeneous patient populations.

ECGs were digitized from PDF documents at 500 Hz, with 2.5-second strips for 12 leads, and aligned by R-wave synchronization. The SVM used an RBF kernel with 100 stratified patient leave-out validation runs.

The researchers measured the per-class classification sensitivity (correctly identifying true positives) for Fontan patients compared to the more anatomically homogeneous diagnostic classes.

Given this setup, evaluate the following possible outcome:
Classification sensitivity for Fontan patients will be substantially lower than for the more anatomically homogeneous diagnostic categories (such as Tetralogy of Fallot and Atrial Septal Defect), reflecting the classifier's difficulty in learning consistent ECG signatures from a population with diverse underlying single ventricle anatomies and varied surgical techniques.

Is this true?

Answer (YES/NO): YES